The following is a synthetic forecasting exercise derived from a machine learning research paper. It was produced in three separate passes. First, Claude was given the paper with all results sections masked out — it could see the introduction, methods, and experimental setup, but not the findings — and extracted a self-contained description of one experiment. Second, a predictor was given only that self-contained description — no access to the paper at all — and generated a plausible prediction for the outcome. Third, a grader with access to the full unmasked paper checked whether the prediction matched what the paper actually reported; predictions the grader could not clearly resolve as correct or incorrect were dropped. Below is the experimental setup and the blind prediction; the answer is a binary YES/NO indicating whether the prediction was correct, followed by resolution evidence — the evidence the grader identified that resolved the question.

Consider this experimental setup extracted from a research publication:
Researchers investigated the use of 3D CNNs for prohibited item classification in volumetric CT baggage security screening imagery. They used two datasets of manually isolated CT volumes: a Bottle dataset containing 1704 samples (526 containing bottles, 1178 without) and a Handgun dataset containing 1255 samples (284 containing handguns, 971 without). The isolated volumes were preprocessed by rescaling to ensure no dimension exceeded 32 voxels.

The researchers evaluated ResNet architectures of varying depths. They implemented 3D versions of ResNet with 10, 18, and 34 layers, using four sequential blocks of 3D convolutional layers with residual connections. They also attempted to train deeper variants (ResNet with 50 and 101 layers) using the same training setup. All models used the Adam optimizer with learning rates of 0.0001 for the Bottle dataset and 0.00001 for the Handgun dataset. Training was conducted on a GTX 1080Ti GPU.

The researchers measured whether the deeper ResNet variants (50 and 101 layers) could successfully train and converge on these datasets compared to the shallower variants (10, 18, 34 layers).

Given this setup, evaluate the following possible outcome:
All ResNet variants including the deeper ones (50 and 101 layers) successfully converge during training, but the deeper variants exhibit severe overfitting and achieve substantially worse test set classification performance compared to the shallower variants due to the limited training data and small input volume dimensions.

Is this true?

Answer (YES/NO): NO